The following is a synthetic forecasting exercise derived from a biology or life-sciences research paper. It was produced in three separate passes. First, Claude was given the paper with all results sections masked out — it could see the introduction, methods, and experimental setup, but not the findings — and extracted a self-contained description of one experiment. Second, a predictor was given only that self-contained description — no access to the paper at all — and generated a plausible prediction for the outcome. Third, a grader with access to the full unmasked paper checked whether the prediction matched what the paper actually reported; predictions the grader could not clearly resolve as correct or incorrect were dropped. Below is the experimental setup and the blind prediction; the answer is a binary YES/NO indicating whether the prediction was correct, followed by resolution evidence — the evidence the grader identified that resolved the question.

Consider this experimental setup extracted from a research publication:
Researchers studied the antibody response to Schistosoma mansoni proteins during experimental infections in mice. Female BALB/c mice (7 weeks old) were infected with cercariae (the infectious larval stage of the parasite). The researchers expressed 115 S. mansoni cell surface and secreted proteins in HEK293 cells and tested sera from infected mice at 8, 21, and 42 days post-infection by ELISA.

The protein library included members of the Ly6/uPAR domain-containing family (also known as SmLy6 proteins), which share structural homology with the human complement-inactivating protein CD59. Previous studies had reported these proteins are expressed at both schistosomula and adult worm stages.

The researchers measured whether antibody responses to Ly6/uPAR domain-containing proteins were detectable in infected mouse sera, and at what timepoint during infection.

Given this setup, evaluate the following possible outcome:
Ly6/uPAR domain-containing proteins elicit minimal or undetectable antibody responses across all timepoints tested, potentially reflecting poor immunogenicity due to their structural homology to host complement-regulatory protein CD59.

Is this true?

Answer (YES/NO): NO